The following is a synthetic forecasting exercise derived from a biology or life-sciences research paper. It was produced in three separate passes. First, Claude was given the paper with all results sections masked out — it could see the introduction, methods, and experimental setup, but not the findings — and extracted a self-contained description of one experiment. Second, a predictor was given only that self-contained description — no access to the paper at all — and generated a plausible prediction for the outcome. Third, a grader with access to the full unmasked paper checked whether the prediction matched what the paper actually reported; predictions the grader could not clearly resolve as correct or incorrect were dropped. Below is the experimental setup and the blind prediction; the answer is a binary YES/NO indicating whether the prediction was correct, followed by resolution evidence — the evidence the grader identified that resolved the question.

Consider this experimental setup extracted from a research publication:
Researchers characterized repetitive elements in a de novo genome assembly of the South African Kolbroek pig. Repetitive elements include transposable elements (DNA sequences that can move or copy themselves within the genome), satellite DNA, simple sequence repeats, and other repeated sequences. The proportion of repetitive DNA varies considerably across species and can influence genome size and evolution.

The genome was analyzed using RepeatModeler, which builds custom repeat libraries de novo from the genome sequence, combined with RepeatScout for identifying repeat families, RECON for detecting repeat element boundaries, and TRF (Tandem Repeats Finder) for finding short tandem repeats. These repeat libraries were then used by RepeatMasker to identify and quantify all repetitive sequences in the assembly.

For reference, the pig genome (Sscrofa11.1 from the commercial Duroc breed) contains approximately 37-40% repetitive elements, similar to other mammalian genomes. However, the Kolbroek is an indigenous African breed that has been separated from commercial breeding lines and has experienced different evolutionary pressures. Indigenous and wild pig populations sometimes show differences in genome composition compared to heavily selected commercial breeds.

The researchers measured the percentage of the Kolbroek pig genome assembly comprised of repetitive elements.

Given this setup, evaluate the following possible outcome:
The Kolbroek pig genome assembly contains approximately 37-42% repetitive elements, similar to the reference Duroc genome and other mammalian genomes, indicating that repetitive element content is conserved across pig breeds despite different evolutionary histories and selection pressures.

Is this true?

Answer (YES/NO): YES